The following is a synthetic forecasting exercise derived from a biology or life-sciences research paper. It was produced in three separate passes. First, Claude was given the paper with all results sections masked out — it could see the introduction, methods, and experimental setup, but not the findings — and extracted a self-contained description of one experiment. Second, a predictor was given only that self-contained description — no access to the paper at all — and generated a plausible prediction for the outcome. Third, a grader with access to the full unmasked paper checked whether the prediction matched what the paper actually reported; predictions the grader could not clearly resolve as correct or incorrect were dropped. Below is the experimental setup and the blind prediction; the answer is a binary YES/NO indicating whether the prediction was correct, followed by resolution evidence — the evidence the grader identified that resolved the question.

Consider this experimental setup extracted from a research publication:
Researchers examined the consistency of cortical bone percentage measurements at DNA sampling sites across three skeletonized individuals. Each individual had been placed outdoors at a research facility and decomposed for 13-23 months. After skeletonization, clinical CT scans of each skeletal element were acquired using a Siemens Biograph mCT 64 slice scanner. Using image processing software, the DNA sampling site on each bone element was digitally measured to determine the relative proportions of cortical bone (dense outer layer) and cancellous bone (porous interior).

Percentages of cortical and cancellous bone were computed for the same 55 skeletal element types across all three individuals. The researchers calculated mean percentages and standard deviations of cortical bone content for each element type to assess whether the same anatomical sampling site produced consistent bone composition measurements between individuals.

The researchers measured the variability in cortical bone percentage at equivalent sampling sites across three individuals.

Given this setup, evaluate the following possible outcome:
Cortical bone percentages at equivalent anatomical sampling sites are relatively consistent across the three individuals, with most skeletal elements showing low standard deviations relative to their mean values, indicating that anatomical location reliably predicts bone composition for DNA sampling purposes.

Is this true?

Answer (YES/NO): YES